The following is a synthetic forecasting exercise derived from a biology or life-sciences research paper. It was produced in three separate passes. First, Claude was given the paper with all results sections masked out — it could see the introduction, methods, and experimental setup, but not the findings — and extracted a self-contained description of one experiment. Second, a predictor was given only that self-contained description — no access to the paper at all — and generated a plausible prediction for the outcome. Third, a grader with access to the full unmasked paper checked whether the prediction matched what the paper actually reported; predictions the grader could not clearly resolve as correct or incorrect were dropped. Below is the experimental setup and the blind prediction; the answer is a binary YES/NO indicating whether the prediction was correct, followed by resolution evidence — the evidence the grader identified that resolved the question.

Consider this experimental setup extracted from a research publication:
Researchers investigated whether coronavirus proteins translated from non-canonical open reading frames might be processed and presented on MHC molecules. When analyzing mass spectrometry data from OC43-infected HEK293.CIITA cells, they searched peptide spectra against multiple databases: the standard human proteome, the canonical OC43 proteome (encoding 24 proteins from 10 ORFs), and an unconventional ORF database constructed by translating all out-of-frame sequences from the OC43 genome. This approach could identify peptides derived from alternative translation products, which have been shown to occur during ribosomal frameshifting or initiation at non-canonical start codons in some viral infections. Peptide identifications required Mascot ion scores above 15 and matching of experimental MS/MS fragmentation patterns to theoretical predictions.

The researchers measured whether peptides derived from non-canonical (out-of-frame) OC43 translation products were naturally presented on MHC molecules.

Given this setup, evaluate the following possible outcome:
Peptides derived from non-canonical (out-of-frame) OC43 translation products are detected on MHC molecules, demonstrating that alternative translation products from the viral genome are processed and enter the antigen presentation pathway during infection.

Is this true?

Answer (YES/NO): NO